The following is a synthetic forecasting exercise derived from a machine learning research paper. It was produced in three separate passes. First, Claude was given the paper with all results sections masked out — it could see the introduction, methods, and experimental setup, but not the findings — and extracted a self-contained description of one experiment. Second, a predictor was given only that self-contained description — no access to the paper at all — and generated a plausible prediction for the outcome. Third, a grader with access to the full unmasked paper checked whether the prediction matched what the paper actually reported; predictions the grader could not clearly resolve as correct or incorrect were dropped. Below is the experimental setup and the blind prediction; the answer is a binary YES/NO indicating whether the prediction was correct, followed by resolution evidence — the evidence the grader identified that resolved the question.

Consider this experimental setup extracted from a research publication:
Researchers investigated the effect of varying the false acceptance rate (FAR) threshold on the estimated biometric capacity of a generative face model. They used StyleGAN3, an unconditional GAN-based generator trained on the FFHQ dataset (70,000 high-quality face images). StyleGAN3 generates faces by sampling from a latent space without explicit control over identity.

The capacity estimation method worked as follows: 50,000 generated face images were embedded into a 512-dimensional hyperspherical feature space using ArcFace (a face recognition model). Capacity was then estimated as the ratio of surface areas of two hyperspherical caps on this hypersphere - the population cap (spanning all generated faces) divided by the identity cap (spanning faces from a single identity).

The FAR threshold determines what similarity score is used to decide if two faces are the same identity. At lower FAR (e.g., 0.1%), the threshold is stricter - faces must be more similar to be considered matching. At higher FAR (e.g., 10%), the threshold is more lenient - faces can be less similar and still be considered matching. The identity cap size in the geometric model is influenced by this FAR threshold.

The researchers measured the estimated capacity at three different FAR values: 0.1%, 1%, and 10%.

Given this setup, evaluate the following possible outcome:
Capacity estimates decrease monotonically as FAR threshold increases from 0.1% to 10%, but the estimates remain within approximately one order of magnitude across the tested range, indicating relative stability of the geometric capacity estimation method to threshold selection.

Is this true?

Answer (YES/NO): NO